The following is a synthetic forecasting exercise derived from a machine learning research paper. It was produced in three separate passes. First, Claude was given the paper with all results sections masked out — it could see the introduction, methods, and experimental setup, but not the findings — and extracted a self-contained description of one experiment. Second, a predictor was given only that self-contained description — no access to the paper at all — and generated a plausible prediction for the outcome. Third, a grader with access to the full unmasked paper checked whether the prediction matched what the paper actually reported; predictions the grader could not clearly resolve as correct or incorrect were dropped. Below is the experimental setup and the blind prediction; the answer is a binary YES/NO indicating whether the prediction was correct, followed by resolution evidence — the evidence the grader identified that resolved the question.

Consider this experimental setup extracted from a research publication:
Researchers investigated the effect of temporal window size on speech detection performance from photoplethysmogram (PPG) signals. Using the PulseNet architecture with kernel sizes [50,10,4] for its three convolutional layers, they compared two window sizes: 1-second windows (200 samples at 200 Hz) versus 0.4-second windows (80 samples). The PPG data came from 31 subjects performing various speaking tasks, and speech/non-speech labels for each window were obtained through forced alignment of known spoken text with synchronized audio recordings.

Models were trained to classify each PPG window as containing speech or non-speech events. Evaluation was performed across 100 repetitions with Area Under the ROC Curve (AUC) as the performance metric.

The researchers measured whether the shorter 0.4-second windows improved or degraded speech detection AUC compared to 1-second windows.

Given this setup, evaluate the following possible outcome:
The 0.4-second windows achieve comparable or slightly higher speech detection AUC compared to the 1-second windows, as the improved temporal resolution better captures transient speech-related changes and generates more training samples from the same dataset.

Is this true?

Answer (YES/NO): NO